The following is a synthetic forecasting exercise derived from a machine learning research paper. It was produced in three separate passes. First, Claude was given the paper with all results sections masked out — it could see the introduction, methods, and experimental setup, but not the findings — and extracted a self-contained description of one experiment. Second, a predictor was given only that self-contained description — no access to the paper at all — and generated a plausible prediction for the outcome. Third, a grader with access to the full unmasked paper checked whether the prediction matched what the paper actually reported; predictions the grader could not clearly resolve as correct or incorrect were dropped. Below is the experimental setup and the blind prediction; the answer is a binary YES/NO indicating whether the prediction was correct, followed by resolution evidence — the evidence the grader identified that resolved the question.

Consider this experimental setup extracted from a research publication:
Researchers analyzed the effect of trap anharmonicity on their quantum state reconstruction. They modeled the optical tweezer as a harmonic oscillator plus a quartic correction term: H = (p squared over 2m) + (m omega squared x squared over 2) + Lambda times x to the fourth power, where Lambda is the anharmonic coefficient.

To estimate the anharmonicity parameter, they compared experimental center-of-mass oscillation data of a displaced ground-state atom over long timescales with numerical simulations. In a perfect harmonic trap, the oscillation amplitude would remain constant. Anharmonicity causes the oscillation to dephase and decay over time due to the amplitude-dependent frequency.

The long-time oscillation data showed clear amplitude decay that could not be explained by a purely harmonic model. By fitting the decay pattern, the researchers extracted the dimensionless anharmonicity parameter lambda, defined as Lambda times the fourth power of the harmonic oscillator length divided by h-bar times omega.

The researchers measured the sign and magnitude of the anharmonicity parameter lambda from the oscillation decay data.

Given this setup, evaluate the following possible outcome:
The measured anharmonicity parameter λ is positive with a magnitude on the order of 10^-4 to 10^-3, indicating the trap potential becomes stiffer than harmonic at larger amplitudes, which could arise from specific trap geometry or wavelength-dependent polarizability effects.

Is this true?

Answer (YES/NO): NO